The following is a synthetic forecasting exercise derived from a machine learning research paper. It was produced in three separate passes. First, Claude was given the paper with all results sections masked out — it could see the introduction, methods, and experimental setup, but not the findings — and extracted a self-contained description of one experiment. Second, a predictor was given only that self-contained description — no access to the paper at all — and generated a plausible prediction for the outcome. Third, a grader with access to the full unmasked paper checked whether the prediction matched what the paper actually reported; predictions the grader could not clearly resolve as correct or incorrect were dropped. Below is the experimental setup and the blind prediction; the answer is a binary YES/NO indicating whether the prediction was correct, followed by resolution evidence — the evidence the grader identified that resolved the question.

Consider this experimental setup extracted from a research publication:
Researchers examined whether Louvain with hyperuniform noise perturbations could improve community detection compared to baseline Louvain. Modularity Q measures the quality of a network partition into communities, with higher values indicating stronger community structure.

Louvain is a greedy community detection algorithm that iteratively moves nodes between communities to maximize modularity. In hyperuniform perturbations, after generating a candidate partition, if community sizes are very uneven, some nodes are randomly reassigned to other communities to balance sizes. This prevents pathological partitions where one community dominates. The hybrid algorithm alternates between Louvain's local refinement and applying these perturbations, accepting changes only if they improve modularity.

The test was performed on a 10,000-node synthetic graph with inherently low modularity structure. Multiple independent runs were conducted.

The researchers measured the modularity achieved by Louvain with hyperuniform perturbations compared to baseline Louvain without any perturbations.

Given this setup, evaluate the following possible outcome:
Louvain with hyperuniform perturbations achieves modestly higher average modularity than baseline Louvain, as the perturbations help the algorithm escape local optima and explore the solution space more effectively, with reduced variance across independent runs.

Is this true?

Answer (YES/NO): NO